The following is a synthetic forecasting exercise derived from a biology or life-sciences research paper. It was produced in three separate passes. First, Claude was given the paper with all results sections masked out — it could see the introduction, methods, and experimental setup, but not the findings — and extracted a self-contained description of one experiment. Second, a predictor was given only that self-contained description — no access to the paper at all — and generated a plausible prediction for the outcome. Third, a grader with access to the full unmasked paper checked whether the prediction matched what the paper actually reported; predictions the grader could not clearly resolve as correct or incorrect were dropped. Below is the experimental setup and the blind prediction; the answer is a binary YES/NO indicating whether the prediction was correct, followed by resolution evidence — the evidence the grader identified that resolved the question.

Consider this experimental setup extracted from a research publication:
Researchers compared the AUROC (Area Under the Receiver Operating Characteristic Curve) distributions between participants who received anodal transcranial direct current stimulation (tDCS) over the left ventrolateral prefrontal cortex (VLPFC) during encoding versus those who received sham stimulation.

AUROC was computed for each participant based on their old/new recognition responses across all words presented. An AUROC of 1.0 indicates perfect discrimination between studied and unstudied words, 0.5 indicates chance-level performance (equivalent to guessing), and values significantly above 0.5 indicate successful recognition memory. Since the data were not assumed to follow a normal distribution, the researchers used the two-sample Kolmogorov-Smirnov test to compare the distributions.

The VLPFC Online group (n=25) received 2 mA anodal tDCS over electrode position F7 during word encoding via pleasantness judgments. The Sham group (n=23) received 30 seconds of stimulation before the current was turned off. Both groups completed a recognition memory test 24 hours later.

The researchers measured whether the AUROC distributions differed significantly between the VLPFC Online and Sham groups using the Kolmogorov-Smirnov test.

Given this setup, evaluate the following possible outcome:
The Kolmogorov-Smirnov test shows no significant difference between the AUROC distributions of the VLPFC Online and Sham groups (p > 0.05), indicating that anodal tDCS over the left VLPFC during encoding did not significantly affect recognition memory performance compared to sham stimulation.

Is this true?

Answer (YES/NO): YES